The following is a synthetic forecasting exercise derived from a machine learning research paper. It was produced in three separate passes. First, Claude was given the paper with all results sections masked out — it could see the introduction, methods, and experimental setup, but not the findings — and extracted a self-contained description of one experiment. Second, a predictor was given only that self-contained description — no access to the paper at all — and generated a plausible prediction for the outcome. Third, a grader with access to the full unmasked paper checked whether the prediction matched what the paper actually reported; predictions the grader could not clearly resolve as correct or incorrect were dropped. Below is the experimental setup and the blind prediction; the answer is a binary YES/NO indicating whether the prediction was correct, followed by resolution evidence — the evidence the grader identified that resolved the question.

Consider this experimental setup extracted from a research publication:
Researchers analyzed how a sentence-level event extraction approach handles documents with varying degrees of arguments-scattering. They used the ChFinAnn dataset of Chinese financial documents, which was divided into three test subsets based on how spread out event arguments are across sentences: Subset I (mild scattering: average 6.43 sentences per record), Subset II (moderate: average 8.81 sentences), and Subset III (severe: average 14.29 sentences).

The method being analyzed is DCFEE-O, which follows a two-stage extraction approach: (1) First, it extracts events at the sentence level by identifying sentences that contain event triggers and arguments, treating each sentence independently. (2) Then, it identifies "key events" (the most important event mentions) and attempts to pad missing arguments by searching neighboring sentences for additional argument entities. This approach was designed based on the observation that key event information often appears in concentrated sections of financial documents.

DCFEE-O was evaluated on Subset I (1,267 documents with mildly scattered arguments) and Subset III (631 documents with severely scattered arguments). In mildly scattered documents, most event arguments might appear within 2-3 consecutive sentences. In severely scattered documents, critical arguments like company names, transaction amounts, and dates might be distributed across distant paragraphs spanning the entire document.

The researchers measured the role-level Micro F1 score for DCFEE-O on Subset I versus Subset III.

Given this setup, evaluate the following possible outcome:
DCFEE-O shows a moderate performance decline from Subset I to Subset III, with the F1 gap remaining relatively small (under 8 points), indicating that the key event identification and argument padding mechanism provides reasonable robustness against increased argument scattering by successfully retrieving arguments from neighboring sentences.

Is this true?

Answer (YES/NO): NO